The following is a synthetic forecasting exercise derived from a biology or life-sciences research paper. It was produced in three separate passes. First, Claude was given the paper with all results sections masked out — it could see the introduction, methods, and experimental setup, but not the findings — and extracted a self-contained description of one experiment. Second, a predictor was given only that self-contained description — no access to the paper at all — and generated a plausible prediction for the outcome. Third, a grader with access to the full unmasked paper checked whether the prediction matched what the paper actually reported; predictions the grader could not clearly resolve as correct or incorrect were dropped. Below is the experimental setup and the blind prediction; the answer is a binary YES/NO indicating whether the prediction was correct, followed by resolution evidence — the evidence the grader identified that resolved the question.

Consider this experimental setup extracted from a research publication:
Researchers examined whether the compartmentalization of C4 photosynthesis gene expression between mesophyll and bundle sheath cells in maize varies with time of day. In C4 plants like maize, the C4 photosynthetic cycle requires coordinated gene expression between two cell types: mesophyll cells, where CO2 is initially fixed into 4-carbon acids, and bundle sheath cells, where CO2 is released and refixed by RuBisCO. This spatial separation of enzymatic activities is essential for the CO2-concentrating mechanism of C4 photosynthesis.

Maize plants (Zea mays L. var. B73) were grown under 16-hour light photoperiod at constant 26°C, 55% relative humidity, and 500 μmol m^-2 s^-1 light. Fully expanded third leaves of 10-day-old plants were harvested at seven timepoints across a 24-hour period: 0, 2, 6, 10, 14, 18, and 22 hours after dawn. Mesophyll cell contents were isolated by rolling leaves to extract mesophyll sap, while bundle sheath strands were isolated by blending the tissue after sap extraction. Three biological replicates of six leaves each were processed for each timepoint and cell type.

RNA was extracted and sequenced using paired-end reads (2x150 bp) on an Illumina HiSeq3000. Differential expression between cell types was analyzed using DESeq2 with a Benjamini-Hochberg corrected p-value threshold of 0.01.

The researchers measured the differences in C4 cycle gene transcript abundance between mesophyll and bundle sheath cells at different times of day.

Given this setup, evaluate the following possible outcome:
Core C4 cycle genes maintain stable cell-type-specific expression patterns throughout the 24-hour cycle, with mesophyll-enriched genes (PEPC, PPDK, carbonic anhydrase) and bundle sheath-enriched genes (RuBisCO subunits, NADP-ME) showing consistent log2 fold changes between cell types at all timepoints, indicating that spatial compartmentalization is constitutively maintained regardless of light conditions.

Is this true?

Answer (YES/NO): NO